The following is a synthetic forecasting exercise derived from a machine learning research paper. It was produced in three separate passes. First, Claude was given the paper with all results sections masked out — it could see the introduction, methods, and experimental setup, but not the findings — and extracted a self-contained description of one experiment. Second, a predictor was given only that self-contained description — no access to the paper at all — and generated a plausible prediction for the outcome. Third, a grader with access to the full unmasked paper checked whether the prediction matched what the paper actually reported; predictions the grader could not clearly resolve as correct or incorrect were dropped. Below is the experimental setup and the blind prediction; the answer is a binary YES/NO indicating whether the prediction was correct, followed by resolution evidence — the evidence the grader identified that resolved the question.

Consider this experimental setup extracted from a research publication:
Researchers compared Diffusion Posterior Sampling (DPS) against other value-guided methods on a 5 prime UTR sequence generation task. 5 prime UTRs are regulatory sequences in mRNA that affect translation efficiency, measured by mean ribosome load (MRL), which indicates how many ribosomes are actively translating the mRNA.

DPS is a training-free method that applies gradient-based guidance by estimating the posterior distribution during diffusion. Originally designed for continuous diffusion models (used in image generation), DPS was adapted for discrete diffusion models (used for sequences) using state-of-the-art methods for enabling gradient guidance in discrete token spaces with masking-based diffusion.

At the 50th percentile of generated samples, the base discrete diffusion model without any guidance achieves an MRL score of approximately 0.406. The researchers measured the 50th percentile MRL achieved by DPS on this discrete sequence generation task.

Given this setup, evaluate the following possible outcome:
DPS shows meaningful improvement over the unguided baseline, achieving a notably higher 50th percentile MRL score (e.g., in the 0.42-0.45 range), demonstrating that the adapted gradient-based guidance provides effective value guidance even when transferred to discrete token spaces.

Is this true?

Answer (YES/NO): NO